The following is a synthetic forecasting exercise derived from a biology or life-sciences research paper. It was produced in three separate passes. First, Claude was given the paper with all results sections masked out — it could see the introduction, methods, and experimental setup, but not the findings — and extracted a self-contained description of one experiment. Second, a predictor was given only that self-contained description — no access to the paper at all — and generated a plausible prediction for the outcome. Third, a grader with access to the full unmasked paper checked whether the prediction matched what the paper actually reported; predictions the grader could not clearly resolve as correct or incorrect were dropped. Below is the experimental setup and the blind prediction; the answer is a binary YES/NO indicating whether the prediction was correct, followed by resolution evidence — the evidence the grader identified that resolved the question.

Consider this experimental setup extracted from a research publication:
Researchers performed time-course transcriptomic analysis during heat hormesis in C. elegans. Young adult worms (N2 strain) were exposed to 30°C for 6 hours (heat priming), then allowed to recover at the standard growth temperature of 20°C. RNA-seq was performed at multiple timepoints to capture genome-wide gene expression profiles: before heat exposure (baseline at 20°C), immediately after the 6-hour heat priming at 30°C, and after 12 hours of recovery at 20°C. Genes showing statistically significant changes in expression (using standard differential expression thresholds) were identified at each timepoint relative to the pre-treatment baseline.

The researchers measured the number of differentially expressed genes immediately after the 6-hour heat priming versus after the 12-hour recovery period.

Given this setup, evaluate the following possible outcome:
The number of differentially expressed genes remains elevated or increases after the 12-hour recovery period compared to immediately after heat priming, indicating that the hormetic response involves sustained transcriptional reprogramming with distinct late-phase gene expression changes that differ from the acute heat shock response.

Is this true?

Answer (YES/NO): NO